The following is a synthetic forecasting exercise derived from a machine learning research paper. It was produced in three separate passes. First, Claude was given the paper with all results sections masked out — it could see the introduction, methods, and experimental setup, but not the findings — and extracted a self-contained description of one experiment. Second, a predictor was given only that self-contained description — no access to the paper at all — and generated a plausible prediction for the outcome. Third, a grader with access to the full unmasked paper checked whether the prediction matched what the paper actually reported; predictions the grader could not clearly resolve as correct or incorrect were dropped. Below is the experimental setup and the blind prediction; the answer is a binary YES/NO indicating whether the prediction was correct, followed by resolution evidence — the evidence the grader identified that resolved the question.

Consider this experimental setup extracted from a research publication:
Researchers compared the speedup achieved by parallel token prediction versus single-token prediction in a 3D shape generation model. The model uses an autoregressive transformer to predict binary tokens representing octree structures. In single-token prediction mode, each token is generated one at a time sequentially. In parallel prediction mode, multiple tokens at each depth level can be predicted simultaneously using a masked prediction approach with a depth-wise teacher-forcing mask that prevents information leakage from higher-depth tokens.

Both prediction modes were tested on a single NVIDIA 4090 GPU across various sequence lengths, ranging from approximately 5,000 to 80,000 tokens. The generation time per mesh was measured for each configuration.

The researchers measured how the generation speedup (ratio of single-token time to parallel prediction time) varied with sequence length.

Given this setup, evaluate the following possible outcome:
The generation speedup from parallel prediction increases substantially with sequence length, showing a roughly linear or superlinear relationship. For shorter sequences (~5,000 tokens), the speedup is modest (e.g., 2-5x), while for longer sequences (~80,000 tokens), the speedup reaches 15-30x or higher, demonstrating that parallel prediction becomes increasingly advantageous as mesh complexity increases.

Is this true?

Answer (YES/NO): NO